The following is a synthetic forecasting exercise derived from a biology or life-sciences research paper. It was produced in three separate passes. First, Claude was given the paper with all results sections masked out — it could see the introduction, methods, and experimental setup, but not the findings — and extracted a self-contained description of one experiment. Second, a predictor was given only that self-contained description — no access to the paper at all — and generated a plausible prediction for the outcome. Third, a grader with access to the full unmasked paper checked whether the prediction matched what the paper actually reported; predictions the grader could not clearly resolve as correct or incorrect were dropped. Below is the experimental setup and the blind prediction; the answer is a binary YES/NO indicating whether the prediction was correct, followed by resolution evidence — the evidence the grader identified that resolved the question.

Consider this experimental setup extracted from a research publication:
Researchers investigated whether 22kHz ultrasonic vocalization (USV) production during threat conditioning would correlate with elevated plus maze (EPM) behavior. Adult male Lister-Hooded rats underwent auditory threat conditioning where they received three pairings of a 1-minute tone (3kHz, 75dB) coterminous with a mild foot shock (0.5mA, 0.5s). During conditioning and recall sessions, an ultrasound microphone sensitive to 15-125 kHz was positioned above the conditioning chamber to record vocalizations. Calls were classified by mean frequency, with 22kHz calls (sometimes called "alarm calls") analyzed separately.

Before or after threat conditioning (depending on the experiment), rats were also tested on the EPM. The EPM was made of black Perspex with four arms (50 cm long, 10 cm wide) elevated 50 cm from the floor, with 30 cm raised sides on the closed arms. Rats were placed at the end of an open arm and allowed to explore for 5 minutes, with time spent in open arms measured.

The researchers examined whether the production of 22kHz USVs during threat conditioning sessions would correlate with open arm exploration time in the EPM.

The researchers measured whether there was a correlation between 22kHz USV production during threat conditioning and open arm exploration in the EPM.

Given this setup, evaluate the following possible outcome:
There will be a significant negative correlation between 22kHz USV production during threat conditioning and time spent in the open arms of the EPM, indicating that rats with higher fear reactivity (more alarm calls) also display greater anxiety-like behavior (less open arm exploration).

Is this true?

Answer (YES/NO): NO